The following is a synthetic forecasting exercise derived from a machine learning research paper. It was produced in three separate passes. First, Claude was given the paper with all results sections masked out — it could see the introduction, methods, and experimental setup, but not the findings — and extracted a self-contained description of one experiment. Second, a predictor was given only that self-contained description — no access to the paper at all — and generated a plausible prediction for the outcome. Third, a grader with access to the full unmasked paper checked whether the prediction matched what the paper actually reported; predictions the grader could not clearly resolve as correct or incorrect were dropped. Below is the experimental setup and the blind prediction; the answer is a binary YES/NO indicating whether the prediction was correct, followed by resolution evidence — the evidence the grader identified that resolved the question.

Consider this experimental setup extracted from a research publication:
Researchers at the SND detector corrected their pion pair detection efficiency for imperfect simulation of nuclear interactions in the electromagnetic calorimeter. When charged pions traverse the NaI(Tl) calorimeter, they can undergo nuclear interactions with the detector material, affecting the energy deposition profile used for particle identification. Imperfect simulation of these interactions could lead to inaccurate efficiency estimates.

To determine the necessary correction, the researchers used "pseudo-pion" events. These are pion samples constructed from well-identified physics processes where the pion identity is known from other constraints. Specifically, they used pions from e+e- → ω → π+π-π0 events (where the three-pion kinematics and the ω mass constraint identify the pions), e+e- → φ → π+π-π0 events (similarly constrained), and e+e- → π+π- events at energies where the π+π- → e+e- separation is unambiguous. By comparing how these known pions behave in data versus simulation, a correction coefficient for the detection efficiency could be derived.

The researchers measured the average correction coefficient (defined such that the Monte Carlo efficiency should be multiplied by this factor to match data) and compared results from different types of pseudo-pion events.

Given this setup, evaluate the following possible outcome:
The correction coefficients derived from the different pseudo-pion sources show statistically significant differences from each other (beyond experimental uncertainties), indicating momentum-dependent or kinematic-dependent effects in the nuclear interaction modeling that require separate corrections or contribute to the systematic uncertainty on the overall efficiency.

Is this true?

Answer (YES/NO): NO